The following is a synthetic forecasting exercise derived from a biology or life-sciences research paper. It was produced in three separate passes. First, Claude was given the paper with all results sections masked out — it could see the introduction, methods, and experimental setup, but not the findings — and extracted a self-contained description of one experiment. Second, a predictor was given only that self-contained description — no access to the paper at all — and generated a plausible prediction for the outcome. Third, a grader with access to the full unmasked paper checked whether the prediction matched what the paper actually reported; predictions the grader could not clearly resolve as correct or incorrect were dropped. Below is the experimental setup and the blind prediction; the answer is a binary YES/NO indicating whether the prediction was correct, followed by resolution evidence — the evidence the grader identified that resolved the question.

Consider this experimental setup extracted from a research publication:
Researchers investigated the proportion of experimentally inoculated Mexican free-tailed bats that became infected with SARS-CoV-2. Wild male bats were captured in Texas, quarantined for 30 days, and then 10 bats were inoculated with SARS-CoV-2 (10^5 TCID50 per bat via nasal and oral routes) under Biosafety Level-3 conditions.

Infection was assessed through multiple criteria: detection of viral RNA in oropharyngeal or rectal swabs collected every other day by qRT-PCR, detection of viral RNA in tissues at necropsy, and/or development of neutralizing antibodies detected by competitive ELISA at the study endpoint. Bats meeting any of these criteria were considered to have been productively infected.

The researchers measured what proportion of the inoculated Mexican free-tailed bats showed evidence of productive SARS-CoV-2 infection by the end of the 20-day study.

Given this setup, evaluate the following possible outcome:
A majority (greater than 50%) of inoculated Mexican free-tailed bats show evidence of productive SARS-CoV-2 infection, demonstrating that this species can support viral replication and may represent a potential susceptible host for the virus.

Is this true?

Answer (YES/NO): NO